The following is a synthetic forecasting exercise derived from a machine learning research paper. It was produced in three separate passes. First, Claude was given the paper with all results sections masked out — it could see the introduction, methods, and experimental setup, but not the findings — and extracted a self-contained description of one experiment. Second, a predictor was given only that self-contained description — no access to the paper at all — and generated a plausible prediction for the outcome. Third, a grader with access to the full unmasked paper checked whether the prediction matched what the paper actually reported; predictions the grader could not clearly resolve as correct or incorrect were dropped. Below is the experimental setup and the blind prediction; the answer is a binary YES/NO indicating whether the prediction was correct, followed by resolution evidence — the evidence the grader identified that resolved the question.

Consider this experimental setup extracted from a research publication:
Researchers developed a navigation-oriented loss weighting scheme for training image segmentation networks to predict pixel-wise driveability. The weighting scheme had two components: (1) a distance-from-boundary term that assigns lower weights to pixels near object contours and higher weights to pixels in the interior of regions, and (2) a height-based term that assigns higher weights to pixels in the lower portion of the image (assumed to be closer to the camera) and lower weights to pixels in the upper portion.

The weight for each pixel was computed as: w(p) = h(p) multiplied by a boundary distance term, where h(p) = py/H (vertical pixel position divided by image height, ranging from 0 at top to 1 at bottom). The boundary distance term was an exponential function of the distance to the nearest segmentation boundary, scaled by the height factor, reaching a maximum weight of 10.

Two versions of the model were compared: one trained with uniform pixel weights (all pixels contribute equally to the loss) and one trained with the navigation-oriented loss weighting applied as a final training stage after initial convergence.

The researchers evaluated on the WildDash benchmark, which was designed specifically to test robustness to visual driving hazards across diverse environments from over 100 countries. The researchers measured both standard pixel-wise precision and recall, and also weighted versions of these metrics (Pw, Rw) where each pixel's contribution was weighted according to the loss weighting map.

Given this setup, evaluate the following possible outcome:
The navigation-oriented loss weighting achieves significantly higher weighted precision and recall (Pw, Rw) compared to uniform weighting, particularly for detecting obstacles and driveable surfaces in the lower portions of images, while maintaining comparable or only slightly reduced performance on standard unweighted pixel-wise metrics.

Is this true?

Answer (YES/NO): NO